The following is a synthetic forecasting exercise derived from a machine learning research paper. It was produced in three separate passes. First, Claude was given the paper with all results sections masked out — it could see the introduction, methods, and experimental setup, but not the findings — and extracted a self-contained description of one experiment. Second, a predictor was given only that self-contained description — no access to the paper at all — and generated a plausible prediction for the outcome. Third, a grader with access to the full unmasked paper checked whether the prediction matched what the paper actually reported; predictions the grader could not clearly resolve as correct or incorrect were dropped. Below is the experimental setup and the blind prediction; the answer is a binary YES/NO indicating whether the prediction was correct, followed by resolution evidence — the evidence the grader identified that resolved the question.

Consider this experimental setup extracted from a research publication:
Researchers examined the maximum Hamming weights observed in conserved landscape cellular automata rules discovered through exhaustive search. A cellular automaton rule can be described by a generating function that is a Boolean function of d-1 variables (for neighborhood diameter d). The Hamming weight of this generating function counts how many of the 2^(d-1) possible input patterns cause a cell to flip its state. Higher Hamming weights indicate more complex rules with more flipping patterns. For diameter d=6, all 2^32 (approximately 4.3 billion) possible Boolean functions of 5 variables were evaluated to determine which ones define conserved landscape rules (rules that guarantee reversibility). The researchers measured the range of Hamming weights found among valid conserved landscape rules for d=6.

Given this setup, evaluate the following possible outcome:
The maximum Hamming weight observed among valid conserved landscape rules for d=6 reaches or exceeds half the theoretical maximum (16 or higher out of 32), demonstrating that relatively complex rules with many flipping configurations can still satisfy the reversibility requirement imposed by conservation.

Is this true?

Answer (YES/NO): NO